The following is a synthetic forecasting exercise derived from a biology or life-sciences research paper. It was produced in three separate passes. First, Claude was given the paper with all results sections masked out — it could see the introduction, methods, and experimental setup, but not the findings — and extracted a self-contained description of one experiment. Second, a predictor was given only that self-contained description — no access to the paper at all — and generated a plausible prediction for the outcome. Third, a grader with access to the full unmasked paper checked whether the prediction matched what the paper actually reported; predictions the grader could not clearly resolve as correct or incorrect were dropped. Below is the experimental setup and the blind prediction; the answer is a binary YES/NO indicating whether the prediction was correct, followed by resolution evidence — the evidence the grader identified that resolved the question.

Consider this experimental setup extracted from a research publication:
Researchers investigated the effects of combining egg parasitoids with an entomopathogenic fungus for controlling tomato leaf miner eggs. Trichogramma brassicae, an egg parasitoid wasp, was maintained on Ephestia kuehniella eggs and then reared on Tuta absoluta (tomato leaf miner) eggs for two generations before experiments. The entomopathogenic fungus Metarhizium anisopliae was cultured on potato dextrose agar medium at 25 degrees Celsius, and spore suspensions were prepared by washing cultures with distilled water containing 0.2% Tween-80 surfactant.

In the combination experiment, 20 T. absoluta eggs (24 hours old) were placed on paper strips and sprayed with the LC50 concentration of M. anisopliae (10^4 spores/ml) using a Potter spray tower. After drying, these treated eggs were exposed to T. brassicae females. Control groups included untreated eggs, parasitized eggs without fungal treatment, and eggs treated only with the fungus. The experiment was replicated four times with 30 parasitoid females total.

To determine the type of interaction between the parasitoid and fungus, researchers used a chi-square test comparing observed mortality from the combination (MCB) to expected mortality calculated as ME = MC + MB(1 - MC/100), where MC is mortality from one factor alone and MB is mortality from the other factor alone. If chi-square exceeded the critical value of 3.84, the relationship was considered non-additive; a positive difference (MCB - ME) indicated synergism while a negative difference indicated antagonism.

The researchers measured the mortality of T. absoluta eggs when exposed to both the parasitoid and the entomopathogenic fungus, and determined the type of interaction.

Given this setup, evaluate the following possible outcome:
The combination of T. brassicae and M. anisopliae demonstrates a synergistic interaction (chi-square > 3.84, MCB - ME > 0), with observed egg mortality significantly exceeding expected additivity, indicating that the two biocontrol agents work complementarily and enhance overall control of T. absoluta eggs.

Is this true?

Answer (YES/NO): YES